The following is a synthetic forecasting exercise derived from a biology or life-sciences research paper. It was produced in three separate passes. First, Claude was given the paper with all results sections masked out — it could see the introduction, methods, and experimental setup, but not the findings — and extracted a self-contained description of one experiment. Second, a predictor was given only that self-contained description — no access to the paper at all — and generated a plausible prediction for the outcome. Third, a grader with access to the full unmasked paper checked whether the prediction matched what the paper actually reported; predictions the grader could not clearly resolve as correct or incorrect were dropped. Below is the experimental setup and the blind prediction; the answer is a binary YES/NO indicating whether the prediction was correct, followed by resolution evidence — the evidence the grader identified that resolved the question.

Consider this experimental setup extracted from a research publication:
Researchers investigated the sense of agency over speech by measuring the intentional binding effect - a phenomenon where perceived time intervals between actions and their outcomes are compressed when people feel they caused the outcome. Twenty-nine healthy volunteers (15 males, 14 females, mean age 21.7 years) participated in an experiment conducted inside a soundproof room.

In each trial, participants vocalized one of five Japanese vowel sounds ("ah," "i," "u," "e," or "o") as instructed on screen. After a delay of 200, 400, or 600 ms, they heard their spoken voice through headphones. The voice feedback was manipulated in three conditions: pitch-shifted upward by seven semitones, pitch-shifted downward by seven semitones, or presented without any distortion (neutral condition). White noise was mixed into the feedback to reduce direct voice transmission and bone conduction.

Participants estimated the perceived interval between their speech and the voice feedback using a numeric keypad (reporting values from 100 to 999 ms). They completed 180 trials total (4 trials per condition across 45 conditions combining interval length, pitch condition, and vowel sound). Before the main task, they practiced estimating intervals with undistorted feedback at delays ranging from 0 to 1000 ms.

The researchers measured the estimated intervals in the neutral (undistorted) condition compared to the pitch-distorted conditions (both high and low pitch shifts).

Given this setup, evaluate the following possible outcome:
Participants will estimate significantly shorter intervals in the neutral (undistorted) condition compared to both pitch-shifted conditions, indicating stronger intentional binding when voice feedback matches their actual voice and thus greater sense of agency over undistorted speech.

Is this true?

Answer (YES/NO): YES